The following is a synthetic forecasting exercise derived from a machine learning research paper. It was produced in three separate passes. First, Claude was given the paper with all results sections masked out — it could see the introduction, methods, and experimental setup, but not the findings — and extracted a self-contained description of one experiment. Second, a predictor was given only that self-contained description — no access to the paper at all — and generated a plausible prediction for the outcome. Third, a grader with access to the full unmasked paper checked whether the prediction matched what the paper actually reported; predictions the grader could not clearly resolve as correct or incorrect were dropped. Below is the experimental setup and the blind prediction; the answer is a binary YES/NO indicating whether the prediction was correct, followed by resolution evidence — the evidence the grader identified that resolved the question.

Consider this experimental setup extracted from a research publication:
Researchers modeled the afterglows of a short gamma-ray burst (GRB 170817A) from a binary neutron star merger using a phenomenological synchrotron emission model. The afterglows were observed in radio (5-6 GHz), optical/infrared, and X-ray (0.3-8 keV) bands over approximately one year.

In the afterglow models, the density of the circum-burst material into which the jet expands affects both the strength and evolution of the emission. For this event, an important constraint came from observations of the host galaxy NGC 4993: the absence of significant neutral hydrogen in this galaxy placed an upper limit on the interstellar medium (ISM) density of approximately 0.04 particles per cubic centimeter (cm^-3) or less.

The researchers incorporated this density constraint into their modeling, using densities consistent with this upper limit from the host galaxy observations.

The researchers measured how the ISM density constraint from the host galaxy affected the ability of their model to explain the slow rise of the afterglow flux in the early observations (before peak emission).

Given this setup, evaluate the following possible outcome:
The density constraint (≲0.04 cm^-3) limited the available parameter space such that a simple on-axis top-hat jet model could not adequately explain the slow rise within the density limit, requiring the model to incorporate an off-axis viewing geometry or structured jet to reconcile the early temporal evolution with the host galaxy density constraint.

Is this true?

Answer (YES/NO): NO